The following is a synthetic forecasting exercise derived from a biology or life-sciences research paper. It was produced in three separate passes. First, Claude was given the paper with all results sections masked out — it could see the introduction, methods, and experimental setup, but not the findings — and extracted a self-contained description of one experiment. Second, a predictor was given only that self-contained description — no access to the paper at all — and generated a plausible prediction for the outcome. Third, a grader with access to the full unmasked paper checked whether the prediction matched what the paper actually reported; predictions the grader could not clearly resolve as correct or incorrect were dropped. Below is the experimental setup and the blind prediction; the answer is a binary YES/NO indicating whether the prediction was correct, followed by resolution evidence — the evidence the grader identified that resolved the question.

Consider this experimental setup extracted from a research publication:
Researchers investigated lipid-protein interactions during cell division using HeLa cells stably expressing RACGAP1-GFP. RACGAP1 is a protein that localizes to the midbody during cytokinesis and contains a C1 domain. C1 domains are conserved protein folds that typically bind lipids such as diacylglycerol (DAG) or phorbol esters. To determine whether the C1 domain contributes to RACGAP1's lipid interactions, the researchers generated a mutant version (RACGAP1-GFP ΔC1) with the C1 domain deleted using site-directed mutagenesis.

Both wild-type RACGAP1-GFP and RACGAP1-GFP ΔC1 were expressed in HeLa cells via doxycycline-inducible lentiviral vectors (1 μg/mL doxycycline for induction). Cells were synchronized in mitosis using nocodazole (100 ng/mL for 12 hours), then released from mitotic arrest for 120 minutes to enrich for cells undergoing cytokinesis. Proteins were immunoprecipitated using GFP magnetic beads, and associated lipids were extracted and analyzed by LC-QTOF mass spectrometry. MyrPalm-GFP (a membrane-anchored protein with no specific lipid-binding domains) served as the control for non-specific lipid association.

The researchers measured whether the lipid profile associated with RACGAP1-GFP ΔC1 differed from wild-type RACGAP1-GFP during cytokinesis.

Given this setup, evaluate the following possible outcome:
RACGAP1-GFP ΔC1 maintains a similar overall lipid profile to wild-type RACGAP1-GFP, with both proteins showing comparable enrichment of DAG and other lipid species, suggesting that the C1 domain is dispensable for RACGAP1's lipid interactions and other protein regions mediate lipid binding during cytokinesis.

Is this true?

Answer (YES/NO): NO